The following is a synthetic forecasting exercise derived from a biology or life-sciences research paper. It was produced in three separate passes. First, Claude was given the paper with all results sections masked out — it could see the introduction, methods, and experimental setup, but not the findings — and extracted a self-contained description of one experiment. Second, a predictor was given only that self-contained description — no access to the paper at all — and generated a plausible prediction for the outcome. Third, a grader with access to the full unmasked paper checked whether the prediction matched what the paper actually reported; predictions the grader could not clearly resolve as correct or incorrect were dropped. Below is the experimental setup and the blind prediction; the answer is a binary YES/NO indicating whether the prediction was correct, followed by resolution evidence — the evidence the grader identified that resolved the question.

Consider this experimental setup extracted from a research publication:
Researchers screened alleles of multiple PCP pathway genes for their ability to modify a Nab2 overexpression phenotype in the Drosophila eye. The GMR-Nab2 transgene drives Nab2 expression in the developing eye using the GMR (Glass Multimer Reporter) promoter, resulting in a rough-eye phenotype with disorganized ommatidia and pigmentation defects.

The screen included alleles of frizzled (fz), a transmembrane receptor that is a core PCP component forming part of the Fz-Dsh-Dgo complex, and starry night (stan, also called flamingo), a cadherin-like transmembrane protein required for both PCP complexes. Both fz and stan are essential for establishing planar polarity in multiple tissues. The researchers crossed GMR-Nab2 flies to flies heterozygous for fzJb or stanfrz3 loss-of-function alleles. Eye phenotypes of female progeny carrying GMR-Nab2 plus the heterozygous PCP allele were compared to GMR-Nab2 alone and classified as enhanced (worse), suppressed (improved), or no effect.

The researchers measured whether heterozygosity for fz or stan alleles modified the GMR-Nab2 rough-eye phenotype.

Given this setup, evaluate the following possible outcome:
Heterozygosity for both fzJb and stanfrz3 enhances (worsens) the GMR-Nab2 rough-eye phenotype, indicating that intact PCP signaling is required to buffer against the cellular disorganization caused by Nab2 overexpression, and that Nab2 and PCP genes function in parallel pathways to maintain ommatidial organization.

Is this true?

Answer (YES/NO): NO